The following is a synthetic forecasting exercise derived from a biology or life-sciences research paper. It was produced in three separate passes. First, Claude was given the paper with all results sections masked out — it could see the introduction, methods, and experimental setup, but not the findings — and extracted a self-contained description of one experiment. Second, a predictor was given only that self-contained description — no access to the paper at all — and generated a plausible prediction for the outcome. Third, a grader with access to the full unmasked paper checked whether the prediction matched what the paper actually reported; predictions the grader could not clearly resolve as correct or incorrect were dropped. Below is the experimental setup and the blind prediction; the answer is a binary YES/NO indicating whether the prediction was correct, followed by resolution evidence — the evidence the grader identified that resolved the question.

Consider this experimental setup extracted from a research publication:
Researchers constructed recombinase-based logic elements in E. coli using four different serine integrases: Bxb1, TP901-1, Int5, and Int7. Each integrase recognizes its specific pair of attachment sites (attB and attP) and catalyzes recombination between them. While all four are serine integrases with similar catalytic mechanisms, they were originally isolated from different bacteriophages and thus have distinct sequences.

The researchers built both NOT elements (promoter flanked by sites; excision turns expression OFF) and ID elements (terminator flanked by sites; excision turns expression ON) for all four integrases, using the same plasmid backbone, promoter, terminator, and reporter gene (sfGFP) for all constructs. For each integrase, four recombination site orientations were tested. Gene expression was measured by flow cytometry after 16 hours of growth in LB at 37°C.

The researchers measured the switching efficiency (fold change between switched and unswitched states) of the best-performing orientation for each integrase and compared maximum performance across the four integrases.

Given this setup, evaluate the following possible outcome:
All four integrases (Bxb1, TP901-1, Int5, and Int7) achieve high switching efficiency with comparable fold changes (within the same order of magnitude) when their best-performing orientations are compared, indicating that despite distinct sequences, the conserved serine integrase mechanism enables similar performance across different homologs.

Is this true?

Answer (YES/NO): YES